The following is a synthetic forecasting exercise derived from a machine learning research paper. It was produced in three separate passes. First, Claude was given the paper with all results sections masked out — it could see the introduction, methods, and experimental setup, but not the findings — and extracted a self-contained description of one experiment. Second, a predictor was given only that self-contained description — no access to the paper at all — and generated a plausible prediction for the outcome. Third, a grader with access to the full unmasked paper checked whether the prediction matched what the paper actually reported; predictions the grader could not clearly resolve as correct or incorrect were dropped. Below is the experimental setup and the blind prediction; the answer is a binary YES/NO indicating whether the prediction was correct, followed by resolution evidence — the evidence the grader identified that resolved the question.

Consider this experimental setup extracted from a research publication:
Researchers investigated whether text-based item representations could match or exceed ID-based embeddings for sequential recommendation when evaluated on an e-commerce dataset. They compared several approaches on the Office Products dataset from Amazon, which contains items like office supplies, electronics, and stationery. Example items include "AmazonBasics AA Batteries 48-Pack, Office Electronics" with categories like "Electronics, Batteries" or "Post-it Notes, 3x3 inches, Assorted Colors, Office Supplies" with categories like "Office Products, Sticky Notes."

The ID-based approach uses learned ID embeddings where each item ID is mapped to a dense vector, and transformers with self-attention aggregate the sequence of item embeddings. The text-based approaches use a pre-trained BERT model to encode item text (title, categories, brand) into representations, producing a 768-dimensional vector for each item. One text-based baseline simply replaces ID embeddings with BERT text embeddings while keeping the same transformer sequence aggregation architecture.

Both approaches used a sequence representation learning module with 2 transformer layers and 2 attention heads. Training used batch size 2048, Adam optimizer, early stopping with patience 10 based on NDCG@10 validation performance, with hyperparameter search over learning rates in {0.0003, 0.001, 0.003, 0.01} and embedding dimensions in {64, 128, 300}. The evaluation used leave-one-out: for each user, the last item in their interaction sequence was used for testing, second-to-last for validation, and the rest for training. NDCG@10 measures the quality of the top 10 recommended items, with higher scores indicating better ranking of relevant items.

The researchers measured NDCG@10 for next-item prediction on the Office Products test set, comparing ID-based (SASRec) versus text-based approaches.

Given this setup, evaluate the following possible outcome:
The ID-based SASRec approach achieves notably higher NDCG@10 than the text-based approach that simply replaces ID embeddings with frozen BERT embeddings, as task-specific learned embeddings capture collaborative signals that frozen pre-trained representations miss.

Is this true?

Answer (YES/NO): YES